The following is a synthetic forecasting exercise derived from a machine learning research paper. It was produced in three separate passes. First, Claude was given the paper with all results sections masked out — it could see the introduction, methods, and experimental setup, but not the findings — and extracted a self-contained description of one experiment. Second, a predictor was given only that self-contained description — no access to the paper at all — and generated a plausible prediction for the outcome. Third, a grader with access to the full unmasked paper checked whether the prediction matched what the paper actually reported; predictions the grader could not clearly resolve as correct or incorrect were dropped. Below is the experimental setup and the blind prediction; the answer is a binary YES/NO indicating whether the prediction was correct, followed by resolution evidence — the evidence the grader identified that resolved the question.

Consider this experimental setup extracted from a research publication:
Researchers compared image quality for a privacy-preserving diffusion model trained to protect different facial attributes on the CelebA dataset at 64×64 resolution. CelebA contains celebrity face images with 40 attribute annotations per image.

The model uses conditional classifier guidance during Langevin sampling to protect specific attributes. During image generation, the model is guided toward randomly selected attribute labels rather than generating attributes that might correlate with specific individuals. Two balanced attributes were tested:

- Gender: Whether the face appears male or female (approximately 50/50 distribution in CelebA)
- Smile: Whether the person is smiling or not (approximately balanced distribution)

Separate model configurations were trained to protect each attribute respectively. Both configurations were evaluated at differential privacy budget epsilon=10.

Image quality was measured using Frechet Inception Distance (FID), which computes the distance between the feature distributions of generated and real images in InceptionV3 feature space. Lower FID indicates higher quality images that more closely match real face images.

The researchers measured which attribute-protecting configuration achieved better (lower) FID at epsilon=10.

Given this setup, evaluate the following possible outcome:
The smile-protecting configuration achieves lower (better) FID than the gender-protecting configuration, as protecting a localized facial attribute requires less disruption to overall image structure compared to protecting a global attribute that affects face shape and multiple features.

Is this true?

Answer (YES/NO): YES